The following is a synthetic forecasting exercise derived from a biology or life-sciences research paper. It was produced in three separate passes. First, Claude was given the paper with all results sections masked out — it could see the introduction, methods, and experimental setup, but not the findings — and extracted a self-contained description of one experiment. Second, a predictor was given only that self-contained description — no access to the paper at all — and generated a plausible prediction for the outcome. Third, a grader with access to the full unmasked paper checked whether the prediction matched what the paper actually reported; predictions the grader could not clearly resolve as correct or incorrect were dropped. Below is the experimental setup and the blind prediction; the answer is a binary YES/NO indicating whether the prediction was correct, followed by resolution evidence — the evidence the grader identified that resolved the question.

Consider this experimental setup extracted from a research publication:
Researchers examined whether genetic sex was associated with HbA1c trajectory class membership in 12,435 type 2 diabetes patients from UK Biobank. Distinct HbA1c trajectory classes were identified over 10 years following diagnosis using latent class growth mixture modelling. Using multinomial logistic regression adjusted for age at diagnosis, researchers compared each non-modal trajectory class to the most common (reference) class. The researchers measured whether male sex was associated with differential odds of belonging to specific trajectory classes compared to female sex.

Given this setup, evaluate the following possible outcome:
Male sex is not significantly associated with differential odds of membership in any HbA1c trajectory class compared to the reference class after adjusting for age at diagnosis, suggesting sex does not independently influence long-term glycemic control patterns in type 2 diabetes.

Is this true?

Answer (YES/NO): NO